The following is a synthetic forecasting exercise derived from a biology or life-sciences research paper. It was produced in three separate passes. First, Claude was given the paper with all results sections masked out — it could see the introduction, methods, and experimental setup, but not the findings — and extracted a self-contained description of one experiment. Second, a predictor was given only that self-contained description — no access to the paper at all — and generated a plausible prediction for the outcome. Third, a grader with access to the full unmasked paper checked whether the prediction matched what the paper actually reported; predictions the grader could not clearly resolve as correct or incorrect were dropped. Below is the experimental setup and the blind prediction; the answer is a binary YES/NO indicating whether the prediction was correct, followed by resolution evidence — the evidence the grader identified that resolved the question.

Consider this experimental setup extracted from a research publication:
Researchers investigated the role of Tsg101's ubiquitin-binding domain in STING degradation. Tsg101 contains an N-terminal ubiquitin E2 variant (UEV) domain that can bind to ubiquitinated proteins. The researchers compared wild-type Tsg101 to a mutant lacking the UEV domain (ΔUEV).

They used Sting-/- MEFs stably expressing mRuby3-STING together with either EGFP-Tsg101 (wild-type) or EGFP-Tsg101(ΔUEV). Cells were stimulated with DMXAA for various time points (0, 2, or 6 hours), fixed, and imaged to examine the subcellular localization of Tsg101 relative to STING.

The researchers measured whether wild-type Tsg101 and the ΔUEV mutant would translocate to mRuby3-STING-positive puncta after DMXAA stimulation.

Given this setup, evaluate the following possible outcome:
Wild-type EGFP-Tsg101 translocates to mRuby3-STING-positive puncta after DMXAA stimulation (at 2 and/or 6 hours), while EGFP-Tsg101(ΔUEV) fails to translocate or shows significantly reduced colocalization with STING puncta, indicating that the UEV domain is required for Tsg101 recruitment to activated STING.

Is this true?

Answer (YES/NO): YES